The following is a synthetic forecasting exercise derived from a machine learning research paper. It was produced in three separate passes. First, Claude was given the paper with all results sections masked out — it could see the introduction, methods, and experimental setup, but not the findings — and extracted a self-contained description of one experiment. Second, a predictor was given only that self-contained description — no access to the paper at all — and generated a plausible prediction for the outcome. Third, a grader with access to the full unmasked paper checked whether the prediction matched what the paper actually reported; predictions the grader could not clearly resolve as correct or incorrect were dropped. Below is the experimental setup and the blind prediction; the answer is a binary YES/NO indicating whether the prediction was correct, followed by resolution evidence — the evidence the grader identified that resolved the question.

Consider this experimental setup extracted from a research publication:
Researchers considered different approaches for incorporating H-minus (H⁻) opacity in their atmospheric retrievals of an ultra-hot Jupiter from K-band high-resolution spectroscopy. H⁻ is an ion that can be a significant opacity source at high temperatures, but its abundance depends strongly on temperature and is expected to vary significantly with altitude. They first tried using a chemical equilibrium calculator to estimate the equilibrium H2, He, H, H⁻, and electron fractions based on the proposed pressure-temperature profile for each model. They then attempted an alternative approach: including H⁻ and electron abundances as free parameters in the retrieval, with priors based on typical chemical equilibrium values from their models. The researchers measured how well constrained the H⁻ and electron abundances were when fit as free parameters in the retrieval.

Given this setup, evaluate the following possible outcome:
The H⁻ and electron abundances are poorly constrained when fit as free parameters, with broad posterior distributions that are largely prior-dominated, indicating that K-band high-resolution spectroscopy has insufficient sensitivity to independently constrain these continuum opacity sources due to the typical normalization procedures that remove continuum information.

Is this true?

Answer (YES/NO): YES